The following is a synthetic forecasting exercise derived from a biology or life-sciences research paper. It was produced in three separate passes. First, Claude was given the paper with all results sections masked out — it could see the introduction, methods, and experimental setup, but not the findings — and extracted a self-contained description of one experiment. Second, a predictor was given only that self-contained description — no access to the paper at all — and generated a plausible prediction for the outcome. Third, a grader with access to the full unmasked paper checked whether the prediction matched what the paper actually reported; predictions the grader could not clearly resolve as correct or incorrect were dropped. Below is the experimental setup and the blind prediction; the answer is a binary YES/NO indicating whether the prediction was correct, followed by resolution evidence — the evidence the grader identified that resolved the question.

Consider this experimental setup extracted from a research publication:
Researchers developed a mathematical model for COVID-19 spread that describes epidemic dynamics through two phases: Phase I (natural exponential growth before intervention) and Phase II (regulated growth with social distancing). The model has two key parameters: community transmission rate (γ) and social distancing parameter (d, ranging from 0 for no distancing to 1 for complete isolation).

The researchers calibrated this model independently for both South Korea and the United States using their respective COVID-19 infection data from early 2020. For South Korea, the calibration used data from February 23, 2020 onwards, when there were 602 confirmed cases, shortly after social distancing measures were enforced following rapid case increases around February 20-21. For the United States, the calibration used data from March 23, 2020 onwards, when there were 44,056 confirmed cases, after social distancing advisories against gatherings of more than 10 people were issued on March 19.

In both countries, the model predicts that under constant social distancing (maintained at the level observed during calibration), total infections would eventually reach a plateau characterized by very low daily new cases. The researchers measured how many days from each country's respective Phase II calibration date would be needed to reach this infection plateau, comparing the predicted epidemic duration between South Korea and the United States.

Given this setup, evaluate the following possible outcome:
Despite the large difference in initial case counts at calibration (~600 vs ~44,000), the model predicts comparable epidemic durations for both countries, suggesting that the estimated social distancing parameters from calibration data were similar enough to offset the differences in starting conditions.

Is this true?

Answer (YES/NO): NO